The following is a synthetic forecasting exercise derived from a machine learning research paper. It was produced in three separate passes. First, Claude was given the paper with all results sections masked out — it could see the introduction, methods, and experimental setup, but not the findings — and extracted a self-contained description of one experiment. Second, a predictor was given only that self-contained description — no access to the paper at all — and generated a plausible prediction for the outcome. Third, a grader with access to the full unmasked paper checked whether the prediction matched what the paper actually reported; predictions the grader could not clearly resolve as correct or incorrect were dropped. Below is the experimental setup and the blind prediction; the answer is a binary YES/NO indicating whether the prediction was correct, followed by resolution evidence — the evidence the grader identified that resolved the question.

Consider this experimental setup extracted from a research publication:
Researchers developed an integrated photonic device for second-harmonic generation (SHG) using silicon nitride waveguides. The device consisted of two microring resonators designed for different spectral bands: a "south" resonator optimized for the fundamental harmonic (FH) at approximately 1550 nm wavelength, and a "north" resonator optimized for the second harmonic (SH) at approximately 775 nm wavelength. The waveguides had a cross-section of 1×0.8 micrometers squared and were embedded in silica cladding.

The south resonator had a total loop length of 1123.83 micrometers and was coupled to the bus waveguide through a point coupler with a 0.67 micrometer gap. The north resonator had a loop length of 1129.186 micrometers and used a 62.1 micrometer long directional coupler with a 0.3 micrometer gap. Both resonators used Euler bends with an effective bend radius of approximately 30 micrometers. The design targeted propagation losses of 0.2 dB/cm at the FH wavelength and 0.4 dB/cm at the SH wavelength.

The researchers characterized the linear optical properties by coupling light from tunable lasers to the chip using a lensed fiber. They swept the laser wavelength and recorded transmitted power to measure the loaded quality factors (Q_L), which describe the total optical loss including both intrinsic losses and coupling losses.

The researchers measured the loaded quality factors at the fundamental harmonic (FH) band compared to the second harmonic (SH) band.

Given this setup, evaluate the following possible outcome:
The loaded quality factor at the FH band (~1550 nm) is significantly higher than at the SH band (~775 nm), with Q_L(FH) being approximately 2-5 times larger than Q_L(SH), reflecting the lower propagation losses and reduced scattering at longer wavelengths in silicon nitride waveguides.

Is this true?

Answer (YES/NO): NO